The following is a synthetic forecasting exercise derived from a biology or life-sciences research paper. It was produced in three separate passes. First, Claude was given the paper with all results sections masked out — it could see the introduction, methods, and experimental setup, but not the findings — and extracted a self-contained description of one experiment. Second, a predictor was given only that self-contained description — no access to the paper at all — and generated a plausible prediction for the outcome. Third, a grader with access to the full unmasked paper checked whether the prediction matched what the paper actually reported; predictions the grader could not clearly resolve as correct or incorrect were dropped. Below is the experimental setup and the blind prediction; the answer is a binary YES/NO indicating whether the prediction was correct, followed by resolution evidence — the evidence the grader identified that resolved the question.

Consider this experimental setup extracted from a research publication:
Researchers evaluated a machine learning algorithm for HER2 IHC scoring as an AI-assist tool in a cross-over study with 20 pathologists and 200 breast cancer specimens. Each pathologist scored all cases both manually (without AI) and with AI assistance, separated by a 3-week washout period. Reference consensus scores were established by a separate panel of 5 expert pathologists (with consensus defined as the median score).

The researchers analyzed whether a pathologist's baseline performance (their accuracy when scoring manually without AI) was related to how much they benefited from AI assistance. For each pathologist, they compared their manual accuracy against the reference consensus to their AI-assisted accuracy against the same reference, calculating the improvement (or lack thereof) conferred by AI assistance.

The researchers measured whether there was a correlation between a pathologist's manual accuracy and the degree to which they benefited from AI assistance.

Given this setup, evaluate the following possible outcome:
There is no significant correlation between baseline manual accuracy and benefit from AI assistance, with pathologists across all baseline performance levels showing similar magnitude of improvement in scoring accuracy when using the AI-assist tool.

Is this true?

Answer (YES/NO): NO